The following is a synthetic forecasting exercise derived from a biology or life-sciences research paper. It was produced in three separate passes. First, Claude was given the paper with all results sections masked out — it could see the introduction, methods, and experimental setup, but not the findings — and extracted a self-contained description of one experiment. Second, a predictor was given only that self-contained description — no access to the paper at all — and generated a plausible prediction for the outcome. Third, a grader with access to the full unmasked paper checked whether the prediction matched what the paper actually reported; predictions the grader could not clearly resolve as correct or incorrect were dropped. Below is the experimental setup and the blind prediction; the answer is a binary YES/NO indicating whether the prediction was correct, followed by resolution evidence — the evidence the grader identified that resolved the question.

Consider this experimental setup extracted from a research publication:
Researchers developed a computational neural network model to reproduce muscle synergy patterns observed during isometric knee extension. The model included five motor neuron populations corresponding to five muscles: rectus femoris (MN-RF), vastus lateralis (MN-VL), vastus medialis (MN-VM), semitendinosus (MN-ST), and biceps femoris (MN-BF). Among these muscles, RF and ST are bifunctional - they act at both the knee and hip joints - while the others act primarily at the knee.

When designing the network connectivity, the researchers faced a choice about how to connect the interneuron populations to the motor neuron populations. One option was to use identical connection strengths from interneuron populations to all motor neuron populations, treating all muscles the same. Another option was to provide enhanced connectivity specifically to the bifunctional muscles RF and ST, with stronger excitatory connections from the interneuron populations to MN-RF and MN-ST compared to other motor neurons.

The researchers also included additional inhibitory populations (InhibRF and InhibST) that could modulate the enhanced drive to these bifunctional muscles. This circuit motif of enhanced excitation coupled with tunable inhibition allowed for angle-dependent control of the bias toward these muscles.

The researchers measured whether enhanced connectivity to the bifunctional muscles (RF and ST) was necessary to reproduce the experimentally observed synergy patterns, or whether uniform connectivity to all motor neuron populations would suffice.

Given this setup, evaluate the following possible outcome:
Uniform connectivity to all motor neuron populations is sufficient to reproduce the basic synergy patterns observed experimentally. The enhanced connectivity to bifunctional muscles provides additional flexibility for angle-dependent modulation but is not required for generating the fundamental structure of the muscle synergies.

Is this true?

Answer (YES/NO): NO